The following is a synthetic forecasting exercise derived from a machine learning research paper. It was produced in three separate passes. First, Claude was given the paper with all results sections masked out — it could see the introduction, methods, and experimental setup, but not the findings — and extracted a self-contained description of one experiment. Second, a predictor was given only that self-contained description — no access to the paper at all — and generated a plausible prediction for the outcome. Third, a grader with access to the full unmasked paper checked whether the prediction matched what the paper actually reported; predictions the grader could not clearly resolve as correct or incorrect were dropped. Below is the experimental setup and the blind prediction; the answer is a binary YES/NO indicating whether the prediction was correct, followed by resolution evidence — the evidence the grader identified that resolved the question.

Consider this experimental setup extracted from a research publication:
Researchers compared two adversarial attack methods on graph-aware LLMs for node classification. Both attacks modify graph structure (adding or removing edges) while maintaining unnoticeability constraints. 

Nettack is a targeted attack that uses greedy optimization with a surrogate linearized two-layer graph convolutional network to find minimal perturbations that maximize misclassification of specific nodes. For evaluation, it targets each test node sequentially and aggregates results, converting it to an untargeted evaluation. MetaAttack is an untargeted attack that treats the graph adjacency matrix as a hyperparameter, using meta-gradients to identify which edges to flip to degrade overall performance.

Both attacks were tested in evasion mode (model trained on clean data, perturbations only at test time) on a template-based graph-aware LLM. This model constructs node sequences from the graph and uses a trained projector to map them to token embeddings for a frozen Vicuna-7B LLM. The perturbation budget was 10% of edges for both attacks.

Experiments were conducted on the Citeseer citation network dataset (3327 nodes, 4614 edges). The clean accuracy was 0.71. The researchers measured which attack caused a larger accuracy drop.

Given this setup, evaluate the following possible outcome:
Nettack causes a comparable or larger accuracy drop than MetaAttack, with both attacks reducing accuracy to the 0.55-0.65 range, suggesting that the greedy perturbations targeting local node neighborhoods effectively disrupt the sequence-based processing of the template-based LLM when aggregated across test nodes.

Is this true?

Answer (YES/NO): NO